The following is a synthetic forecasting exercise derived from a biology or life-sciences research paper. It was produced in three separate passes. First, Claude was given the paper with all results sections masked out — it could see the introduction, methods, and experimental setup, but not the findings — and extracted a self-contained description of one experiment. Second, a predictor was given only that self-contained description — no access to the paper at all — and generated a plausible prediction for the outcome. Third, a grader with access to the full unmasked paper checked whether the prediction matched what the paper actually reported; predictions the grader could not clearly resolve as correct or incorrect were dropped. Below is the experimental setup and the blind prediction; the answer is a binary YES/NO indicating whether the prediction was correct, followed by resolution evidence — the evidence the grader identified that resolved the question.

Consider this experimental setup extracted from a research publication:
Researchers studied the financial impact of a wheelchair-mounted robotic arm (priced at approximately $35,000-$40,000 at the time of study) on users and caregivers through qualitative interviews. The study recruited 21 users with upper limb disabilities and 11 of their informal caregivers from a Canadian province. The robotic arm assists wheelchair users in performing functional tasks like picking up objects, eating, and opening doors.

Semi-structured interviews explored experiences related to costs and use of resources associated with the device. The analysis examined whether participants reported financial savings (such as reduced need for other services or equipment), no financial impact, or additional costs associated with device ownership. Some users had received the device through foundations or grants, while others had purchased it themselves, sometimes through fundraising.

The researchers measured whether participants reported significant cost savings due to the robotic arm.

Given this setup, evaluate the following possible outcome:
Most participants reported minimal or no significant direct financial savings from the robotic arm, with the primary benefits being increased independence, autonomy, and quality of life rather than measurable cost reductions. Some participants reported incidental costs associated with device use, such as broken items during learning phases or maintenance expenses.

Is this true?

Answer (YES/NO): YES